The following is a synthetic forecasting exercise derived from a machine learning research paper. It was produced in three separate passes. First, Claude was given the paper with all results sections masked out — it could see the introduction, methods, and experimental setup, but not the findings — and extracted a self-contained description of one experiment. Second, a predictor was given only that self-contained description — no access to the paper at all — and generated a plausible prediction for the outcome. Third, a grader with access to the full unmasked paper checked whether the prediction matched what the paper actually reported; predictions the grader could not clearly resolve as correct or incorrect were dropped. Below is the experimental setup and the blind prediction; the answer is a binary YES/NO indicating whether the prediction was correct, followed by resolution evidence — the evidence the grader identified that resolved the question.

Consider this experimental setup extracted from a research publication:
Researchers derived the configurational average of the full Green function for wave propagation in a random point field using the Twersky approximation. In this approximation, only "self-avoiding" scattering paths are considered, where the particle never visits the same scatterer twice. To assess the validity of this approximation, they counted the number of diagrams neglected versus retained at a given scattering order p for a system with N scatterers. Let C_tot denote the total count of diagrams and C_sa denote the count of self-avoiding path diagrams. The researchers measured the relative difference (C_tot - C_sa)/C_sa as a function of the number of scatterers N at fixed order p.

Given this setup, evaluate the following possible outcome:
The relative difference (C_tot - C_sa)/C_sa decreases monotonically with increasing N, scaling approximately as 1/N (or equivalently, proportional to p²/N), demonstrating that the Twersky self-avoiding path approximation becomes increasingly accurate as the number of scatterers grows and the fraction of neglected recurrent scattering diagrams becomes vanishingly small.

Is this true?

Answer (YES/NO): YES